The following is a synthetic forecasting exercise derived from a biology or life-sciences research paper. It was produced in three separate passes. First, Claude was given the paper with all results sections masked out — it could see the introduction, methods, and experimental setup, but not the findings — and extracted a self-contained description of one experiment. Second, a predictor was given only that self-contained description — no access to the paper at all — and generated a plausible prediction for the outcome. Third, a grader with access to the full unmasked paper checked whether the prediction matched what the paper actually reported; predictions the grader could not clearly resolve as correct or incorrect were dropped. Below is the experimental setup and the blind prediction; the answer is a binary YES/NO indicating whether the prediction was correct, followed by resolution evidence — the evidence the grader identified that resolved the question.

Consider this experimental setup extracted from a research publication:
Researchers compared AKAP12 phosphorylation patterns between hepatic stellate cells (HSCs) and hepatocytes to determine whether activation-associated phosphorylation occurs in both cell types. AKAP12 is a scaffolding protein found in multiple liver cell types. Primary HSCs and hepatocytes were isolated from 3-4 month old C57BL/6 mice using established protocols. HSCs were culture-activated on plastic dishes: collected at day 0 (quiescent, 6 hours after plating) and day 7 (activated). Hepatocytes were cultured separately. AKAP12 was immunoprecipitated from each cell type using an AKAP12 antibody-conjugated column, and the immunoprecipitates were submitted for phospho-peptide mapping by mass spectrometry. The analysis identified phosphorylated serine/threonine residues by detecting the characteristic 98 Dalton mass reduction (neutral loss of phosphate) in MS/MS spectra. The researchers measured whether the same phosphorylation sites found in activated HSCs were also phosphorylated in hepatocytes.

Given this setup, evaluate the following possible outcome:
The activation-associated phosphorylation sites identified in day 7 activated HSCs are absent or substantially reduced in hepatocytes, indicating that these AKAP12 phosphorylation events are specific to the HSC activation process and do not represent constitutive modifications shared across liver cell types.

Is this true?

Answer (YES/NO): YES